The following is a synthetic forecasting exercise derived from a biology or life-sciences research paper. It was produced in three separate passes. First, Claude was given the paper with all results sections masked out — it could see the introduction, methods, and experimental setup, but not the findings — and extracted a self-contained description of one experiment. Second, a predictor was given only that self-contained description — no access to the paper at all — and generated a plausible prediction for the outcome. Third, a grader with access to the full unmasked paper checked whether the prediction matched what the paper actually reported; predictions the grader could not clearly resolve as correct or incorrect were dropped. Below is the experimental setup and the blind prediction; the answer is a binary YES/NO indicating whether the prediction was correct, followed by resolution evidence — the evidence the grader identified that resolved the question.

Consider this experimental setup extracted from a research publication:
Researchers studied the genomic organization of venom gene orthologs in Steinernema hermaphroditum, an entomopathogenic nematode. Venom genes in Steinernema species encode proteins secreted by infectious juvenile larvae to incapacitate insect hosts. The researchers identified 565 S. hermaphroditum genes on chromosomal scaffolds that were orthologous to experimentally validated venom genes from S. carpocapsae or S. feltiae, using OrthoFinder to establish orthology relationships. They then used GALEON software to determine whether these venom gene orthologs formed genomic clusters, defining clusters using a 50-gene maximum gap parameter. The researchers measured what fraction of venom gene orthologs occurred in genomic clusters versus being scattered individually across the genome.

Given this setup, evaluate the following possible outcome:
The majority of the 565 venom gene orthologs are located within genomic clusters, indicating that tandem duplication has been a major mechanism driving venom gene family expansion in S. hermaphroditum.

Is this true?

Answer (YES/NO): NO